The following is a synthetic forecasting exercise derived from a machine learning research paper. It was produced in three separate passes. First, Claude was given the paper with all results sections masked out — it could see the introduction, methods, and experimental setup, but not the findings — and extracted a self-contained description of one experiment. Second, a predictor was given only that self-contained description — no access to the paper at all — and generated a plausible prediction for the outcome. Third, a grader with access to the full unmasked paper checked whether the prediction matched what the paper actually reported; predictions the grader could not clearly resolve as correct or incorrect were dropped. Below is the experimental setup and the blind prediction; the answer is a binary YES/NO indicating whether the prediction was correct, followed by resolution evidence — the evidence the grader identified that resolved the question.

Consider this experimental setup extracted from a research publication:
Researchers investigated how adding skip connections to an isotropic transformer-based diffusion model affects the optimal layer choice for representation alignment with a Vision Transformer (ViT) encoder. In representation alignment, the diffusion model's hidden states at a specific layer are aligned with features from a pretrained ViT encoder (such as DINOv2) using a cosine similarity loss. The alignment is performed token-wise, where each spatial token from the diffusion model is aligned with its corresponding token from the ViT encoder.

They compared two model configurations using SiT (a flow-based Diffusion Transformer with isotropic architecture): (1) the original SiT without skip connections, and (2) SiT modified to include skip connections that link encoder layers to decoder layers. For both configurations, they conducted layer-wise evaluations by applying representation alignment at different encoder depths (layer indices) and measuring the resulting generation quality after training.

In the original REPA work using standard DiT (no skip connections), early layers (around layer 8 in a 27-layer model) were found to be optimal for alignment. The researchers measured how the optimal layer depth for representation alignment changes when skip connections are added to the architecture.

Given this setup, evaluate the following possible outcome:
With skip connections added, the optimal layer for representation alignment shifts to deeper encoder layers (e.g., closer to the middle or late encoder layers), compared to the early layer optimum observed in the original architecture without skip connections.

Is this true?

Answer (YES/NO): YES